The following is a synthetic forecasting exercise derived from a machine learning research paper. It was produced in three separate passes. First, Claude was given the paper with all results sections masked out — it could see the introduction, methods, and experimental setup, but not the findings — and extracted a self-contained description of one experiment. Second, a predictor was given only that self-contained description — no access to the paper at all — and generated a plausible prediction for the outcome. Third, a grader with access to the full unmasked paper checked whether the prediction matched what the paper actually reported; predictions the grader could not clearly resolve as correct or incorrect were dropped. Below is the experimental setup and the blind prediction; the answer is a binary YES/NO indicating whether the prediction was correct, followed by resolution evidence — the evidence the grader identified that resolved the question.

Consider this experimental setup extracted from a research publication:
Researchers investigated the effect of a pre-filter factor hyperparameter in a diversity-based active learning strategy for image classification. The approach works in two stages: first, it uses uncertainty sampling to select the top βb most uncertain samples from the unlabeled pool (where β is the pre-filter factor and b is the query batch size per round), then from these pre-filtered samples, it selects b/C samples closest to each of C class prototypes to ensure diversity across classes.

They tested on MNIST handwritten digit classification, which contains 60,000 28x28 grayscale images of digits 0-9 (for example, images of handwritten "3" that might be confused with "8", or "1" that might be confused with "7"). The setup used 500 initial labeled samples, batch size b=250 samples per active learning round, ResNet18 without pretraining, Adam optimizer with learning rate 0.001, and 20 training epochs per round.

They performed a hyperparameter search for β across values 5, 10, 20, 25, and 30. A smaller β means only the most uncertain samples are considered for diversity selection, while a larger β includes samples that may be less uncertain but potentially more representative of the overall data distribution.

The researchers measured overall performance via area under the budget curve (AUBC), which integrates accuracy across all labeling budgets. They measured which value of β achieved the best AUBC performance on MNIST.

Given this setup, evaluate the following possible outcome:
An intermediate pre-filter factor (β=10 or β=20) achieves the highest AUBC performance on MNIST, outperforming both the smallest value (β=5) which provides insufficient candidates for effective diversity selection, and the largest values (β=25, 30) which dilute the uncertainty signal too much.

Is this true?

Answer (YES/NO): NO